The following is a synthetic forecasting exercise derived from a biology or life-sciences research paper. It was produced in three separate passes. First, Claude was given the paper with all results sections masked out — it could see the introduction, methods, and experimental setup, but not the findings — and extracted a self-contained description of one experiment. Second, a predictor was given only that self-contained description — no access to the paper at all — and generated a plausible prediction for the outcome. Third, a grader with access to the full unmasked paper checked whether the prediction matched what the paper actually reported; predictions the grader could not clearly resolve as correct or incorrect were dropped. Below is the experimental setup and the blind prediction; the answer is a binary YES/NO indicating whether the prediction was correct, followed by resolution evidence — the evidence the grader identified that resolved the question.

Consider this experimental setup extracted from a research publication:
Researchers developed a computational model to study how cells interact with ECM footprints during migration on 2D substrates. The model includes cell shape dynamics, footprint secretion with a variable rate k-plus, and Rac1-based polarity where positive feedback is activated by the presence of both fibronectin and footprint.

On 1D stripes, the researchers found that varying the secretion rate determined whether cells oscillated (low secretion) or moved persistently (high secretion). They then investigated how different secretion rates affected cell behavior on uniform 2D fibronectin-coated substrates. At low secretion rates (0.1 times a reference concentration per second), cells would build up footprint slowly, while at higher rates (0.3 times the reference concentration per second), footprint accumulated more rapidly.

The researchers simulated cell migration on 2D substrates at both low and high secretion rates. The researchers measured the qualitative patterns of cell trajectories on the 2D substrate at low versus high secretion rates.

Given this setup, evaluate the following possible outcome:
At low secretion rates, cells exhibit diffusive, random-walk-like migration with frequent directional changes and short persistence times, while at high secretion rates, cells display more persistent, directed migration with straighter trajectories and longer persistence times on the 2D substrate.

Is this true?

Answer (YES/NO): NO